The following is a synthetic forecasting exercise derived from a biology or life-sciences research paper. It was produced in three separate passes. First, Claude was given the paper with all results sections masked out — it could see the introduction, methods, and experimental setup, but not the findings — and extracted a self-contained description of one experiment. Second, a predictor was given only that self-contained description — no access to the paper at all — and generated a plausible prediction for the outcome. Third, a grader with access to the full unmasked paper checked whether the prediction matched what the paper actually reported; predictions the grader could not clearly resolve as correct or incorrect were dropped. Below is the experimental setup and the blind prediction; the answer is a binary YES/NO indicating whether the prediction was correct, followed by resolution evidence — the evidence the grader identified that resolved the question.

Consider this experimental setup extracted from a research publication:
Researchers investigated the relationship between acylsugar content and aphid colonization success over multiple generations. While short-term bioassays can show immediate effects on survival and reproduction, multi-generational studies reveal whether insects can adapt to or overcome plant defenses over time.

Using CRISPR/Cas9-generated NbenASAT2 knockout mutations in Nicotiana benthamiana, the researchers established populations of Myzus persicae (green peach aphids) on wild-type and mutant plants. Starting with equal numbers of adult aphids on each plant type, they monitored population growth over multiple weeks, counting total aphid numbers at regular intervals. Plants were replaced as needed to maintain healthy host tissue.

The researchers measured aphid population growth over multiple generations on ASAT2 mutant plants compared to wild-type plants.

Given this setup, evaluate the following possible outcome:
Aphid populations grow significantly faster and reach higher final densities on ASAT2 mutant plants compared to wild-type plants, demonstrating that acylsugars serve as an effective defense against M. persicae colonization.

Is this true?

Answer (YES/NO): YES